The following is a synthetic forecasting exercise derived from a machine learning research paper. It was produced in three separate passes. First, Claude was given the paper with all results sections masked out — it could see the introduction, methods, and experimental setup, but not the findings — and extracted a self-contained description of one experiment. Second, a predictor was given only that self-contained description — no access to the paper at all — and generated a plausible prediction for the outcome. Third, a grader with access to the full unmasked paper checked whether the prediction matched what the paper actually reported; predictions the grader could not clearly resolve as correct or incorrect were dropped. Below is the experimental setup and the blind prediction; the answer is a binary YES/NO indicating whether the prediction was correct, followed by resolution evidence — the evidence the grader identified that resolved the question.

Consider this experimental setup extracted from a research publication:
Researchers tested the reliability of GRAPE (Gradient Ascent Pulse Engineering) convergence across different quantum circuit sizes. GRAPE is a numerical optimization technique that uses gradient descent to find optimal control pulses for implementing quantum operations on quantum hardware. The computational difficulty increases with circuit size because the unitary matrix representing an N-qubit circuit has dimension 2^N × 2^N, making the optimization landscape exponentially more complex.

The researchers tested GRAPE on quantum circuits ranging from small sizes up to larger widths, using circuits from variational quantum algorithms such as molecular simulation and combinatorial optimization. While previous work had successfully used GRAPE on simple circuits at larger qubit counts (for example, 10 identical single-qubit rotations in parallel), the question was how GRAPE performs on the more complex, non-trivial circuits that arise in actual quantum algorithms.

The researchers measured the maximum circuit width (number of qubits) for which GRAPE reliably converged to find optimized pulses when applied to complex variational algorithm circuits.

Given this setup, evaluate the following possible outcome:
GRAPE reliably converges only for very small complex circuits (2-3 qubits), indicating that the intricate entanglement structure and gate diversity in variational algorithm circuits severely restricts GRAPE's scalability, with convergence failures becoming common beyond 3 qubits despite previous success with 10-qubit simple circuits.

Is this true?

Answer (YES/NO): NO